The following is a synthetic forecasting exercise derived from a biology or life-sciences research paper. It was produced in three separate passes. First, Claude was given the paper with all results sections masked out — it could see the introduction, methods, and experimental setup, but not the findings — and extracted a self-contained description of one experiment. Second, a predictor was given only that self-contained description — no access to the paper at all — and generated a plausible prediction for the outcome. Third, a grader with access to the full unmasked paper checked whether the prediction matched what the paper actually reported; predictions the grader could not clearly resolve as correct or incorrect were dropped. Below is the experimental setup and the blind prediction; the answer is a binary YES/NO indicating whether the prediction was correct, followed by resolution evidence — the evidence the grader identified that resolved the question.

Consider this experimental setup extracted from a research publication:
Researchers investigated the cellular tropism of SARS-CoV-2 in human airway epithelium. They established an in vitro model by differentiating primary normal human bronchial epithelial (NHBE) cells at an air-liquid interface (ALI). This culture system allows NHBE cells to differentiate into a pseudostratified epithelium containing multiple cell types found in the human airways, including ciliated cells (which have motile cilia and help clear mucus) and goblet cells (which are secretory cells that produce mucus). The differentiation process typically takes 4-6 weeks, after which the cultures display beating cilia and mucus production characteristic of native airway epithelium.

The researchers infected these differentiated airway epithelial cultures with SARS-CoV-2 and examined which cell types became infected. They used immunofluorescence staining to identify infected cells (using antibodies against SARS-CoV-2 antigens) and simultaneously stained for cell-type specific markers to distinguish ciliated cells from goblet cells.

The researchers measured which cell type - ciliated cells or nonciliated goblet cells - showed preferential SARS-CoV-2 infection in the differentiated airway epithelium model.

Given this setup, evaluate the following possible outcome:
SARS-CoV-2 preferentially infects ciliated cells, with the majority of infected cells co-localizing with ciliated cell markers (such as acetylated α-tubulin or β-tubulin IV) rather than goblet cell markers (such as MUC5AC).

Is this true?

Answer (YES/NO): NO